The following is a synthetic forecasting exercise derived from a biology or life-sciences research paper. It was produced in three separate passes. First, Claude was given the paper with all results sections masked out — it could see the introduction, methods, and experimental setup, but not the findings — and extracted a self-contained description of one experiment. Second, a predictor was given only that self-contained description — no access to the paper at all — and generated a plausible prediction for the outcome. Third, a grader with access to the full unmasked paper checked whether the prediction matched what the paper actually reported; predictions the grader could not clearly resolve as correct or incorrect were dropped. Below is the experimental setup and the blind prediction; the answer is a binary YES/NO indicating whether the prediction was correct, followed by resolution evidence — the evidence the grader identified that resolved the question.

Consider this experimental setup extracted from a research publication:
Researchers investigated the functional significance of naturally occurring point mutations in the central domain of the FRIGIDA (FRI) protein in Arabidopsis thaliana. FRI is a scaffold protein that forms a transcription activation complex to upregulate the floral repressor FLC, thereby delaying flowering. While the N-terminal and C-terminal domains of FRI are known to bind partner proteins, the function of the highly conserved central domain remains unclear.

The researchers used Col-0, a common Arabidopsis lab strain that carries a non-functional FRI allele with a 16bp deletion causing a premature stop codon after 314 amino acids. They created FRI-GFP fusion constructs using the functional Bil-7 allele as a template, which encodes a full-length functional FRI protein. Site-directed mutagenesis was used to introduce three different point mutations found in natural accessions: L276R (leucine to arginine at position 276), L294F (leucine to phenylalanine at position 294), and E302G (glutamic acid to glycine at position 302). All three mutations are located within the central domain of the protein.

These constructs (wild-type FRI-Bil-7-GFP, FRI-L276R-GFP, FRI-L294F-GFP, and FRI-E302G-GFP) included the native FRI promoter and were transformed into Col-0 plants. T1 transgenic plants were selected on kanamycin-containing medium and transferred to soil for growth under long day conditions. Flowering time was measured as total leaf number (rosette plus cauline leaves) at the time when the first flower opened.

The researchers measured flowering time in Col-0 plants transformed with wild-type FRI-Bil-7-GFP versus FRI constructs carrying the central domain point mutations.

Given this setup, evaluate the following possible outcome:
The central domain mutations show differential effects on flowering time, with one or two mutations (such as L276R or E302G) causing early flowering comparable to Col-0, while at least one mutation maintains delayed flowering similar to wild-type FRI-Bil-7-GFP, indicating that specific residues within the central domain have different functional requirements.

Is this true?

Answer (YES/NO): NO